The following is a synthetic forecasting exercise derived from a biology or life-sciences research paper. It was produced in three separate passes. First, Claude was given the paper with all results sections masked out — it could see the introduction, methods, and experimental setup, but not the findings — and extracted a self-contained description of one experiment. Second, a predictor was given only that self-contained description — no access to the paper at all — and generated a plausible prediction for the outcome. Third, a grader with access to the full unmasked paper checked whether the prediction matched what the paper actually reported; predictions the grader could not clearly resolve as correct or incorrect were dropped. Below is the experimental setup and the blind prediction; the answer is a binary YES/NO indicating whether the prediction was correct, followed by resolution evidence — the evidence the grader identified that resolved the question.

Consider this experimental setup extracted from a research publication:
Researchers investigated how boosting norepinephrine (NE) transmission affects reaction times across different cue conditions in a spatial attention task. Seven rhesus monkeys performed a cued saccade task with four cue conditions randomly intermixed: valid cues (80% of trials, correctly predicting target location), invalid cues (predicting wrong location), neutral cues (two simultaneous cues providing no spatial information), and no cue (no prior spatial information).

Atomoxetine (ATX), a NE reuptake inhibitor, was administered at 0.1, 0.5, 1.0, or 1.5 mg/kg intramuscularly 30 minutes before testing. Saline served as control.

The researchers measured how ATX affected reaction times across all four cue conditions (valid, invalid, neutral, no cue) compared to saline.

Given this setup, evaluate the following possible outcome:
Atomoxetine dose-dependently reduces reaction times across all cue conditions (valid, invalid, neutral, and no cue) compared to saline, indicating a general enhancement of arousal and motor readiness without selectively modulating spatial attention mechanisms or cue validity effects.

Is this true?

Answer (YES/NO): NO